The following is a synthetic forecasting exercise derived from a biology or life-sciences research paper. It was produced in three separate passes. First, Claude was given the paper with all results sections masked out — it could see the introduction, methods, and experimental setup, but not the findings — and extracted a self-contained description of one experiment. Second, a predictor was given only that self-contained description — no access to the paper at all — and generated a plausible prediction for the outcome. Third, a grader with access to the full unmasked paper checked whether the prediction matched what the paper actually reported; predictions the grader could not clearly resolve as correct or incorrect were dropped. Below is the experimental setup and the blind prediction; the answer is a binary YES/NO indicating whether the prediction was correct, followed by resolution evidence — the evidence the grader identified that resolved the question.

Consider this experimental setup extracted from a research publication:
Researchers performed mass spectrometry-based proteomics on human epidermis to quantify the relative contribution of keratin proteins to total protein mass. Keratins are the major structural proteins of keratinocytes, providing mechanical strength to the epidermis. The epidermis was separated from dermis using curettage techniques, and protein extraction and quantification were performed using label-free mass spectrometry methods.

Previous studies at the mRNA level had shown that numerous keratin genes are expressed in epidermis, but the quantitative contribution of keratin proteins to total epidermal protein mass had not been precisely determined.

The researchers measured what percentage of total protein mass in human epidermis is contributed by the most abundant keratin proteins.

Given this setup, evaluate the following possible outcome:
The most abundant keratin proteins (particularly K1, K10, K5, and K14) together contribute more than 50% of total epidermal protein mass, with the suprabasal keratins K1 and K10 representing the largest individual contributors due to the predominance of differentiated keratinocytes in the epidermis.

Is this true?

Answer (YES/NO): NO